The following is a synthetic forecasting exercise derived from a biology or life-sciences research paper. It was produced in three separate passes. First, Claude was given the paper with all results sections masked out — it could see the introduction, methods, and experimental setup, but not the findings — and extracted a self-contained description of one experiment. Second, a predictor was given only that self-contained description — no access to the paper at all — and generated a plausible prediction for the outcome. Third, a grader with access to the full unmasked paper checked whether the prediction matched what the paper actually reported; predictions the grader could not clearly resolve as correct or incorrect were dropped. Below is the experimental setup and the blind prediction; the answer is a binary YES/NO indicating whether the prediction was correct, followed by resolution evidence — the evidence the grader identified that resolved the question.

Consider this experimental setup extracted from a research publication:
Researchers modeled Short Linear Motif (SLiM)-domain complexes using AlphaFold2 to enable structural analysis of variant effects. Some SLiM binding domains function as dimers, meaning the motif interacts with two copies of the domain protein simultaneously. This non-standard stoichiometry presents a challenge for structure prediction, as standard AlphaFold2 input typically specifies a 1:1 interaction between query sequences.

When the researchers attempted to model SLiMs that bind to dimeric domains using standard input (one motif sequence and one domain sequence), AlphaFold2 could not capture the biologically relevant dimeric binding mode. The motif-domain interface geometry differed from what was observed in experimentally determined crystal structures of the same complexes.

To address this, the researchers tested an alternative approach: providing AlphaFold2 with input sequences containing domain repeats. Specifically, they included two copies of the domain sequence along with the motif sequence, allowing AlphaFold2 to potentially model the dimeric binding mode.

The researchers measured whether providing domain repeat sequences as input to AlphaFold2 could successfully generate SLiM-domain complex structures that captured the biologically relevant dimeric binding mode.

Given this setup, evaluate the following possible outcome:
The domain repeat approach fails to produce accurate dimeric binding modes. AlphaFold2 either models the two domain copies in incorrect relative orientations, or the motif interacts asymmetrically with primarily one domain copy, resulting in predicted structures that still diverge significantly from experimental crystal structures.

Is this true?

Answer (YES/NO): NO